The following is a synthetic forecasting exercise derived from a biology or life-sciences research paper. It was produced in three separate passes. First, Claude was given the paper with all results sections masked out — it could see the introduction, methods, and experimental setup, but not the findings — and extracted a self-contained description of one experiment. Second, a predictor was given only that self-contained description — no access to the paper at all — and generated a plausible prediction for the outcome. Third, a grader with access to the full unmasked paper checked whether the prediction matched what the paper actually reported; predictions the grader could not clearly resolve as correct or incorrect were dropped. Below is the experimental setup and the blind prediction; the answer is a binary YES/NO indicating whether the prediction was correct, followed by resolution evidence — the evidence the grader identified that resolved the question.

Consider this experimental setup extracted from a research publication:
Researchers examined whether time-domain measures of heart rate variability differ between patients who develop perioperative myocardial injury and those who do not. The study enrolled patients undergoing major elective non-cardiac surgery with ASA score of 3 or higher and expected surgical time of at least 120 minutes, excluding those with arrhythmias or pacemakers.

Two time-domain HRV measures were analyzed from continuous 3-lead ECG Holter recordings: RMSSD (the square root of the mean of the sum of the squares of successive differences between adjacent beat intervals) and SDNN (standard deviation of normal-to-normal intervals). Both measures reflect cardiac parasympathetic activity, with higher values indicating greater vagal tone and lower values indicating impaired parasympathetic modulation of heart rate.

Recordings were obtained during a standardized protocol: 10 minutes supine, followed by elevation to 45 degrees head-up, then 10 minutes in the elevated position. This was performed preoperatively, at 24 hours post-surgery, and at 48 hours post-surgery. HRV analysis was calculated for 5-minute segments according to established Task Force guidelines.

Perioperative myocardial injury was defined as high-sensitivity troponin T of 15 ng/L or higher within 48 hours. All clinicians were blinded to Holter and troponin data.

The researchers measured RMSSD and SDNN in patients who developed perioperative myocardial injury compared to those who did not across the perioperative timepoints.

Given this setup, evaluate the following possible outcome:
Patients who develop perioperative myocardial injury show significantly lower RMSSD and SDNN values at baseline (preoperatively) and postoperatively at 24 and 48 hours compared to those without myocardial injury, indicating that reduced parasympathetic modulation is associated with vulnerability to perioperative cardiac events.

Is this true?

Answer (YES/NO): NO